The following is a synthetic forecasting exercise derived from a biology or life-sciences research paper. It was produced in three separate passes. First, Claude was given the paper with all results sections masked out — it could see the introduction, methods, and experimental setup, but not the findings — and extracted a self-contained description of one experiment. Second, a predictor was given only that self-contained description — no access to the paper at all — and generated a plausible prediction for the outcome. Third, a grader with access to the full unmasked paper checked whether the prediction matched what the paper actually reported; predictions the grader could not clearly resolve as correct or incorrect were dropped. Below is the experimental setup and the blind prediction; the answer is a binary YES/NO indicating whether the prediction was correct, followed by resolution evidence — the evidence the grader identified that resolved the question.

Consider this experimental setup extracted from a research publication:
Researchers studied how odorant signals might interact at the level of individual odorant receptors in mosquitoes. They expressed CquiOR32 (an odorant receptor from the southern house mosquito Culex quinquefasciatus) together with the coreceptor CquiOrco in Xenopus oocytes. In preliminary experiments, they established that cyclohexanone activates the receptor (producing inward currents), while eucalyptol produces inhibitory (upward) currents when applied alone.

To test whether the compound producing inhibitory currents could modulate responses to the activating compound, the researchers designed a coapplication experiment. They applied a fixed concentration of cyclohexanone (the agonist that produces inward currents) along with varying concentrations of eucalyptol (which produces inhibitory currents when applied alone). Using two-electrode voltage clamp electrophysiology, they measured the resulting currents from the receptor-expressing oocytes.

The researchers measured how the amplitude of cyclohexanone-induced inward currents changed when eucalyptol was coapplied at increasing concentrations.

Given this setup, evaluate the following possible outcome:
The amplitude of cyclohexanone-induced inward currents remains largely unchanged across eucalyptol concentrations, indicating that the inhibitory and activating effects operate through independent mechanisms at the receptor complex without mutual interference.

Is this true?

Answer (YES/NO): NO